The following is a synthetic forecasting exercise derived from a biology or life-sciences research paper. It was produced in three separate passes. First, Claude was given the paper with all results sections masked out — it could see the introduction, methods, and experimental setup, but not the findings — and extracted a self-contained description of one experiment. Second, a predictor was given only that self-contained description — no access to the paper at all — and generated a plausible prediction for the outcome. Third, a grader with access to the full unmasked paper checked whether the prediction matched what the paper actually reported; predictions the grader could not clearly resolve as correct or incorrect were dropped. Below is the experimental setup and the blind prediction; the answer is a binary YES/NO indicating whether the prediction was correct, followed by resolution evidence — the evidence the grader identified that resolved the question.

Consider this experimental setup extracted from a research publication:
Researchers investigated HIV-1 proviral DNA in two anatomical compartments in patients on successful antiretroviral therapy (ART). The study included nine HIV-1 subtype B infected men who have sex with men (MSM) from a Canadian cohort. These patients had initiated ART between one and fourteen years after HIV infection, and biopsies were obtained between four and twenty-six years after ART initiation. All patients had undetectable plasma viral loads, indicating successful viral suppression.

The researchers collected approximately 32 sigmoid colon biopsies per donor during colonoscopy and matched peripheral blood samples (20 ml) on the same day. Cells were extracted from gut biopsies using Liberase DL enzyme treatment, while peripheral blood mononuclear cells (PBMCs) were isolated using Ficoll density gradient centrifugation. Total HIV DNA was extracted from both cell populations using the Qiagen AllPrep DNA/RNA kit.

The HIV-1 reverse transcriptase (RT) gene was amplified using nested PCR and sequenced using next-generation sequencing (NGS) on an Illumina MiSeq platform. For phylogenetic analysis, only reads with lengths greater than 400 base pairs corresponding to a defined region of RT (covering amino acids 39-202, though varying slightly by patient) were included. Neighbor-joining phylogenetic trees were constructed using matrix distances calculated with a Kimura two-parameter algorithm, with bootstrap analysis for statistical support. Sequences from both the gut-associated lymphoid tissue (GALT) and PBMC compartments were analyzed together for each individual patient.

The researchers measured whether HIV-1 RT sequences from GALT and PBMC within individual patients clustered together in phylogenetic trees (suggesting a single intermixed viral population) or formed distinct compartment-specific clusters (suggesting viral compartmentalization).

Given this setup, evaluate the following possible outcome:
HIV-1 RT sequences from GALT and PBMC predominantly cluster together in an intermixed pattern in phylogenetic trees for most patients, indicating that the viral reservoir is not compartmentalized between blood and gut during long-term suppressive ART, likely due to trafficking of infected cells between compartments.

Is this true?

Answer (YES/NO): YES